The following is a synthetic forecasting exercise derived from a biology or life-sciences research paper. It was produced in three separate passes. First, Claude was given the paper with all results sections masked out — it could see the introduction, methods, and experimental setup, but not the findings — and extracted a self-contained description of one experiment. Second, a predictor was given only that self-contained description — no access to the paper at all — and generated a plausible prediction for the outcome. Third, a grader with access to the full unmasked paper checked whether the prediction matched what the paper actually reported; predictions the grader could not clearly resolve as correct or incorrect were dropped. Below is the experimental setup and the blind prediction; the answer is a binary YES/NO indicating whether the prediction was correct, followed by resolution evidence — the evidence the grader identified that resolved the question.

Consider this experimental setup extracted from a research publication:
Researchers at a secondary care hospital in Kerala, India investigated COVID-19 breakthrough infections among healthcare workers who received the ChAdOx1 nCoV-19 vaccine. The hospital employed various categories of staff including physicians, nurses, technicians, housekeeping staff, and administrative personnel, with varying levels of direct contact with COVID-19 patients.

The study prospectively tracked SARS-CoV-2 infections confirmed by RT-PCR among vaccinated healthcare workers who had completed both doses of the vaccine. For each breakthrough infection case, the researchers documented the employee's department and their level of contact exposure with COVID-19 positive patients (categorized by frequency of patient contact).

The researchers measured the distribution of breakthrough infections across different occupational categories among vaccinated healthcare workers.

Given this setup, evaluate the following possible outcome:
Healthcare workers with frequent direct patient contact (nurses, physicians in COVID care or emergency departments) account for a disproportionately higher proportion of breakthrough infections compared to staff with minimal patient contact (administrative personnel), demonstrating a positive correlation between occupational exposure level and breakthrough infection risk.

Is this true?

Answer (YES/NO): NO